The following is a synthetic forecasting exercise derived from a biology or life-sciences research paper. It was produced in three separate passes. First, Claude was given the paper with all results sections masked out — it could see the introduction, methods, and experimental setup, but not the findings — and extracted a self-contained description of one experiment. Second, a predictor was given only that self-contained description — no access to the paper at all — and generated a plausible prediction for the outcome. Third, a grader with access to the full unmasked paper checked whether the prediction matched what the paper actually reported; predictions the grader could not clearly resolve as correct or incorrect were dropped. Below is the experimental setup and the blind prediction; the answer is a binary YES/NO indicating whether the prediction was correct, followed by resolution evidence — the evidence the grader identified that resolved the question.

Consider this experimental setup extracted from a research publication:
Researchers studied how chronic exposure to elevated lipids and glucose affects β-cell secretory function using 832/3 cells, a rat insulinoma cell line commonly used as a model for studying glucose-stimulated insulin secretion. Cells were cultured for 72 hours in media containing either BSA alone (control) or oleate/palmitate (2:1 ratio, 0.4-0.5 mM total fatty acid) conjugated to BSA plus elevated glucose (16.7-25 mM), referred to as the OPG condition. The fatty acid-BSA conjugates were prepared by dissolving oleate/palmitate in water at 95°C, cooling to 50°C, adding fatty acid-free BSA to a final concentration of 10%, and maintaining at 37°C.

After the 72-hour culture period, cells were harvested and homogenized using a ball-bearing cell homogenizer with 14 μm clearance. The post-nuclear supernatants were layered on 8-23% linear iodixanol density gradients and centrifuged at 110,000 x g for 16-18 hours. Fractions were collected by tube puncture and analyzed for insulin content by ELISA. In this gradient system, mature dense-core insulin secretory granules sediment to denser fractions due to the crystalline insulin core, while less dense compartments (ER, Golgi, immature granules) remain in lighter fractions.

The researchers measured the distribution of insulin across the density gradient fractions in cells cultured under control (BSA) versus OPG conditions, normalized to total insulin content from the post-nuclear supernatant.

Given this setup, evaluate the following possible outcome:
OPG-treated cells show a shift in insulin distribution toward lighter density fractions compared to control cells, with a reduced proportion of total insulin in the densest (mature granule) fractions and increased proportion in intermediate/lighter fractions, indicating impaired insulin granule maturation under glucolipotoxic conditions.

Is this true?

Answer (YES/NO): YES